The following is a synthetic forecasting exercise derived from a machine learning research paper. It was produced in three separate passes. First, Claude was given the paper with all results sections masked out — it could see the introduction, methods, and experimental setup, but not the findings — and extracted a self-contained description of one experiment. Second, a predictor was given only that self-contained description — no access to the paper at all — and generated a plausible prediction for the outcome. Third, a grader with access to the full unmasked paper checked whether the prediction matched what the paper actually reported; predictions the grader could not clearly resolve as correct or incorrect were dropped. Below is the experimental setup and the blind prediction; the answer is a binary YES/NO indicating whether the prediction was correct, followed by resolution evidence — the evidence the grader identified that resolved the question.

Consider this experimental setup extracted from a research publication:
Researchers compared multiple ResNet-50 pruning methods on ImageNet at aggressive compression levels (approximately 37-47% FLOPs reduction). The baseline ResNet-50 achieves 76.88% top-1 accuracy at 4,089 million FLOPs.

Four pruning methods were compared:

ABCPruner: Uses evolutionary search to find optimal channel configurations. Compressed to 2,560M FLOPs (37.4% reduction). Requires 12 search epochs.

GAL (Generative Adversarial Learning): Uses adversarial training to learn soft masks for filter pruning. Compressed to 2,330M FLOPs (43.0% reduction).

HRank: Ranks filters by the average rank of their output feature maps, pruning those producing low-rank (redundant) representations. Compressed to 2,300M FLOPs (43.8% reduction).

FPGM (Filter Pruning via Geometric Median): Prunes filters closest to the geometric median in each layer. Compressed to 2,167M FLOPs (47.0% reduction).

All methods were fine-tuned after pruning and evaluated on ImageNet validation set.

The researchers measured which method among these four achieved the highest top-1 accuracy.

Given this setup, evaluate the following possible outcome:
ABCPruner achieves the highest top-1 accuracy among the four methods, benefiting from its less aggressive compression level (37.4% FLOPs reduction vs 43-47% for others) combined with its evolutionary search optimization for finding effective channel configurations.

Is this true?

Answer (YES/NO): NO